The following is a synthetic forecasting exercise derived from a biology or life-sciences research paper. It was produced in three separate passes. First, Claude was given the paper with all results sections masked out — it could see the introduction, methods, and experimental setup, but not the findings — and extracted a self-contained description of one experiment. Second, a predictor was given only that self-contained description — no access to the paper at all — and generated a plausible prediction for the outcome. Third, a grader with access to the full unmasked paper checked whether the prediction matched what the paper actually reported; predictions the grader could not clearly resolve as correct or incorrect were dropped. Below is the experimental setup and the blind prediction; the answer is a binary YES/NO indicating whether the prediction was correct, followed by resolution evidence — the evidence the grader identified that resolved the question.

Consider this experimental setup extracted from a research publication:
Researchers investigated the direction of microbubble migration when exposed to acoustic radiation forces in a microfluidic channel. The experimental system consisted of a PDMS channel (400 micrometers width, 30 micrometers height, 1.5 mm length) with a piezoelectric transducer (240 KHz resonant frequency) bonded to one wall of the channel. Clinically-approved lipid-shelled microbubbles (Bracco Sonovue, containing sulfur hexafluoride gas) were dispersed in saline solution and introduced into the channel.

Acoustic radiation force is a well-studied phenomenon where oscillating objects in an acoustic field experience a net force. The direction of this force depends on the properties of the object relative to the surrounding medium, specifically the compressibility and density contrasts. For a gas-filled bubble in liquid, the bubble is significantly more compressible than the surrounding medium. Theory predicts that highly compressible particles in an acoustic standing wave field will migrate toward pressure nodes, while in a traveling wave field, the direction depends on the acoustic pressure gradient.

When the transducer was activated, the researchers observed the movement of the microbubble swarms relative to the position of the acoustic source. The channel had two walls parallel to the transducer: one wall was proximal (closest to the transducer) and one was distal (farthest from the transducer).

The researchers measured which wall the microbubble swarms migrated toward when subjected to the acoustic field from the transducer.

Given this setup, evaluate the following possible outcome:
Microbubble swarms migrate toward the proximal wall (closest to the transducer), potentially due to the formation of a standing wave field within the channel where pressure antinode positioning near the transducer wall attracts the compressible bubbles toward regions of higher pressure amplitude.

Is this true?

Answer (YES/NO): NO